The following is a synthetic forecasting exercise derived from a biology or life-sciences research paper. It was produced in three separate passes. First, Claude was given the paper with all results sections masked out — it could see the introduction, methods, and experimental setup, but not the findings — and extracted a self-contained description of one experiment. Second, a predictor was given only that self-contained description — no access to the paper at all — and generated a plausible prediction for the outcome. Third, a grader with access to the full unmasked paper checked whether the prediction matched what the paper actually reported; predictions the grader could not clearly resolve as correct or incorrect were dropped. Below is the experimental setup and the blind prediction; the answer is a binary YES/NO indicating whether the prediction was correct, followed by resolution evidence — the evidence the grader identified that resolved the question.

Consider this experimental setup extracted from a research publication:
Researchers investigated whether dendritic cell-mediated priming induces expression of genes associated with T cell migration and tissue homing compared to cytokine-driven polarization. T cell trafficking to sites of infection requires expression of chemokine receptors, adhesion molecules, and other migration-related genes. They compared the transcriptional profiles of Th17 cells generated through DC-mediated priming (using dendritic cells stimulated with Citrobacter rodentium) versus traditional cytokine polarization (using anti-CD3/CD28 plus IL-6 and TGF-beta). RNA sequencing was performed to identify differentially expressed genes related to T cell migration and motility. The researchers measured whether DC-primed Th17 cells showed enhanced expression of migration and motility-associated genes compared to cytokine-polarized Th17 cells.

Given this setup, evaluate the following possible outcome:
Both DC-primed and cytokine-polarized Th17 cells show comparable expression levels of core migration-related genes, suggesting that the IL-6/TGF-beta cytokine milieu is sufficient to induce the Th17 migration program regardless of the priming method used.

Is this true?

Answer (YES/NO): NO